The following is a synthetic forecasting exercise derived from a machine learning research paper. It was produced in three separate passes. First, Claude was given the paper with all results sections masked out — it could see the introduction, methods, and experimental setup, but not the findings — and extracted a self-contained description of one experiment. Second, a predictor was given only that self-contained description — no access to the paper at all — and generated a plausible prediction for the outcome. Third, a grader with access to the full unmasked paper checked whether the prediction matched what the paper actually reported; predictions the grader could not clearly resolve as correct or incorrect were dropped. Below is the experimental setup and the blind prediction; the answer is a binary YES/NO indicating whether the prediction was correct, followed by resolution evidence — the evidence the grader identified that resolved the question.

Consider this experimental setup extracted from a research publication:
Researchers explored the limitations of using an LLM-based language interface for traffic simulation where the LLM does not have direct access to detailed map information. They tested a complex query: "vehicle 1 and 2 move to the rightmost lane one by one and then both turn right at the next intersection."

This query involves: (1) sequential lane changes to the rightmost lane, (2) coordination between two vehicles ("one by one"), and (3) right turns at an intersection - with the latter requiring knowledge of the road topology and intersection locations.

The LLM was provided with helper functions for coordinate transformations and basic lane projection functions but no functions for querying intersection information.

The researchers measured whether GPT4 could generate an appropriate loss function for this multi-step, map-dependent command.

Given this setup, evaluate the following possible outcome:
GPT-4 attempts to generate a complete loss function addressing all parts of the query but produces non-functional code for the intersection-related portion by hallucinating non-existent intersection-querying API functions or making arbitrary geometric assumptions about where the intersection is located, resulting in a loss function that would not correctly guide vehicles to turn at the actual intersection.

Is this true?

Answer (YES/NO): NO